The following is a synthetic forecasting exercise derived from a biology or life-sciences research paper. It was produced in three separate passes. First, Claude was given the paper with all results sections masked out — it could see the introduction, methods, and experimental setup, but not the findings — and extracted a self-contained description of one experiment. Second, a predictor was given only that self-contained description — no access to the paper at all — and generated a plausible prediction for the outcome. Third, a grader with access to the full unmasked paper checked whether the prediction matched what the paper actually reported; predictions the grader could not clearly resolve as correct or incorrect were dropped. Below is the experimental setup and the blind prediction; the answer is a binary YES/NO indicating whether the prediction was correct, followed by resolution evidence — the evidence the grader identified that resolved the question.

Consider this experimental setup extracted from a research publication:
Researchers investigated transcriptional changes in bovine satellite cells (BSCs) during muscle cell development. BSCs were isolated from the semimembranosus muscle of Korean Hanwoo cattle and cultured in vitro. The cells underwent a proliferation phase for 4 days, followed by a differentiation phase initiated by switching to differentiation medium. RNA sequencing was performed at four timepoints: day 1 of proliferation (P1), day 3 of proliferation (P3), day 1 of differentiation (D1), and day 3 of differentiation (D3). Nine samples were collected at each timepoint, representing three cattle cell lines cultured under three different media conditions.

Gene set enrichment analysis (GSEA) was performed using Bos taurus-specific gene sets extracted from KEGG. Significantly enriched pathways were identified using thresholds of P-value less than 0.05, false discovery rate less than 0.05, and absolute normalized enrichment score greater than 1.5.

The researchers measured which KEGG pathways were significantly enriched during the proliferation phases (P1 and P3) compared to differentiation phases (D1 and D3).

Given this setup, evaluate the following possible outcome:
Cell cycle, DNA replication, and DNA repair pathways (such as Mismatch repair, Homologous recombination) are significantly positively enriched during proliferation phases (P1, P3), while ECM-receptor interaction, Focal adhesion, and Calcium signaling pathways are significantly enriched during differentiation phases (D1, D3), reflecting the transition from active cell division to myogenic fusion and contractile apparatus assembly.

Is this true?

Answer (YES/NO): NO